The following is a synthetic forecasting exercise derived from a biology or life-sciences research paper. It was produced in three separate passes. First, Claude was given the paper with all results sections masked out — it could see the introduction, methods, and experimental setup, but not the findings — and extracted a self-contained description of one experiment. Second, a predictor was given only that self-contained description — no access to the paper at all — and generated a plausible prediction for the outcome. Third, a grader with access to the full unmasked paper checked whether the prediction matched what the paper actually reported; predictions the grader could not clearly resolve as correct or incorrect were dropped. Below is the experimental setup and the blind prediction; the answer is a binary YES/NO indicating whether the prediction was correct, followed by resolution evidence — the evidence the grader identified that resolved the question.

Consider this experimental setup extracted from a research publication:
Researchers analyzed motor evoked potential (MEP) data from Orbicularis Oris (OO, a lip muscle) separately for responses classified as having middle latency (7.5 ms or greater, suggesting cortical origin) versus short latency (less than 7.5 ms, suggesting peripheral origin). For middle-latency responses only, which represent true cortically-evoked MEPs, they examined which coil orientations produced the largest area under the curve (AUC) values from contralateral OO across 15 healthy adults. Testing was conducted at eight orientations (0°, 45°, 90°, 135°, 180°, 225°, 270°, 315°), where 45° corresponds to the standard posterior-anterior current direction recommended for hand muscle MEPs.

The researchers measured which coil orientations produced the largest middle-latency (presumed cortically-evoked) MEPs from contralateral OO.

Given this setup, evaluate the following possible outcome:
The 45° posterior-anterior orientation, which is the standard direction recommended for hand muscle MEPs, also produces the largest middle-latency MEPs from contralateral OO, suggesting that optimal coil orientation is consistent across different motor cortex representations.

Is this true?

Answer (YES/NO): NO